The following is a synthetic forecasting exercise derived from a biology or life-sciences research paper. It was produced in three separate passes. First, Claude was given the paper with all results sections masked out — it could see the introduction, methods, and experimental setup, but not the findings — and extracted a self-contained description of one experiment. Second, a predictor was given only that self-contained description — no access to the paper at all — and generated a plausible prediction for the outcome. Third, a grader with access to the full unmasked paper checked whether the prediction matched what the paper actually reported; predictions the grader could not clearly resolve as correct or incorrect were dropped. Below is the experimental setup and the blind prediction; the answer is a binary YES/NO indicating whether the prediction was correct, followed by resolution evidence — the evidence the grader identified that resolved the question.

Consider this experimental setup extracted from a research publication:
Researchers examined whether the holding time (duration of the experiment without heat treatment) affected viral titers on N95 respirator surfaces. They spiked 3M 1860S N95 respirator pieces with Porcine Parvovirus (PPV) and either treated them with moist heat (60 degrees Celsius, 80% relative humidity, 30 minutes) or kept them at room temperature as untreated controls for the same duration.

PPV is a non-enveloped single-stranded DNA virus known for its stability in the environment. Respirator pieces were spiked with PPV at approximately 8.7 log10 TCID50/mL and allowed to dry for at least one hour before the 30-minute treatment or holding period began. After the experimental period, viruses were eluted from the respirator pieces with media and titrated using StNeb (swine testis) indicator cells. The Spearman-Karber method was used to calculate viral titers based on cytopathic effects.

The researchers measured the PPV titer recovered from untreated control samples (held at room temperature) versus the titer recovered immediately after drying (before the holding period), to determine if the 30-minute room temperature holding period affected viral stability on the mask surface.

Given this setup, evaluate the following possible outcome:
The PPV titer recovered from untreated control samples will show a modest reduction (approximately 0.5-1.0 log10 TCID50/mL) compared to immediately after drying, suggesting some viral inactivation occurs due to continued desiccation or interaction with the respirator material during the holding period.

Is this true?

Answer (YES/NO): NO